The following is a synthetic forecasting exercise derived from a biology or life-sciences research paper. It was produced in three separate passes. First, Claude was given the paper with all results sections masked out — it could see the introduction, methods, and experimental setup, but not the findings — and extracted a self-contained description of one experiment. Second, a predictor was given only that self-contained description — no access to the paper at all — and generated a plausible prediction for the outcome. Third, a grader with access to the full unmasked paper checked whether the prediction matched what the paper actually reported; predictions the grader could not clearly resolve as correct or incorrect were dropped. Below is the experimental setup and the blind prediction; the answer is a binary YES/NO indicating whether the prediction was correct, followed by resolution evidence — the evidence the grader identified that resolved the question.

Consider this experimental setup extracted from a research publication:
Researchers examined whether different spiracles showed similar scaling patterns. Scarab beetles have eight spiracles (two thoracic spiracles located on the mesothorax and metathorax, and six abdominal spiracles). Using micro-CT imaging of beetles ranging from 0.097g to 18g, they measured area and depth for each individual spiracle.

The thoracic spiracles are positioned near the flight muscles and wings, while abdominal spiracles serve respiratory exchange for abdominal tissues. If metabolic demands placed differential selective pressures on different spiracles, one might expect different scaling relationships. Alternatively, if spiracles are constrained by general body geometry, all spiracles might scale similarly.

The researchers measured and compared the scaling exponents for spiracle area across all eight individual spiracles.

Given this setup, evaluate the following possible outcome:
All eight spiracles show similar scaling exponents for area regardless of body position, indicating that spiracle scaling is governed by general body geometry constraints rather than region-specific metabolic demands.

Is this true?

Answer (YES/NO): YES